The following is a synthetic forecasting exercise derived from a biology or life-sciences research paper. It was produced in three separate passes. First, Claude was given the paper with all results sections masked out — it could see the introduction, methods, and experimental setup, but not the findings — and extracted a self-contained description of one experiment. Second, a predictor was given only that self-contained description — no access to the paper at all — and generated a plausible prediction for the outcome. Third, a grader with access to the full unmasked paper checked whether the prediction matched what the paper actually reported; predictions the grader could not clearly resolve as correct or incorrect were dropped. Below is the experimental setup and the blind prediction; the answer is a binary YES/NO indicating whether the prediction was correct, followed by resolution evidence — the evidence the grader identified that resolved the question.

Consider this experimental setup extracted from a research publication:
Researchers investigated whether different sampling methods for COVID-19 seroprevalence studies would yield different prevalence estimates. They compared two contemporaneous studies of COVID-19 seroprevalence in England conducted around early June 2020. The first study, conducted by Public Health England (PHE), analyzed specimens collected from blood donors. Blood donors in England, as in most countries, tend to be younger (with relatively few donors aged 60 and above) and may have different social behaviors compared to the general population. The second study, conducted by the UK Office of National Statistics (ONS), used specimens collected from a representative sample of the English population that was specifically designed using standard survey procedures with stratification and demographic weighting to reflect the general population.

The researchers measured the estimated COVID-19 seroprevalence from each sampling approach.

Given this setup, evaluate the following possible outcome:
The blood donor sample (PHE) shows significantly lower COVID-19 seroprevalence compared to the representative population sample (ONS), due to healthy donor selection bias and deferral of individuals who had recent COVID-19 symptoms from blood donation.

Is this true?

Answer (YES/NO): NO